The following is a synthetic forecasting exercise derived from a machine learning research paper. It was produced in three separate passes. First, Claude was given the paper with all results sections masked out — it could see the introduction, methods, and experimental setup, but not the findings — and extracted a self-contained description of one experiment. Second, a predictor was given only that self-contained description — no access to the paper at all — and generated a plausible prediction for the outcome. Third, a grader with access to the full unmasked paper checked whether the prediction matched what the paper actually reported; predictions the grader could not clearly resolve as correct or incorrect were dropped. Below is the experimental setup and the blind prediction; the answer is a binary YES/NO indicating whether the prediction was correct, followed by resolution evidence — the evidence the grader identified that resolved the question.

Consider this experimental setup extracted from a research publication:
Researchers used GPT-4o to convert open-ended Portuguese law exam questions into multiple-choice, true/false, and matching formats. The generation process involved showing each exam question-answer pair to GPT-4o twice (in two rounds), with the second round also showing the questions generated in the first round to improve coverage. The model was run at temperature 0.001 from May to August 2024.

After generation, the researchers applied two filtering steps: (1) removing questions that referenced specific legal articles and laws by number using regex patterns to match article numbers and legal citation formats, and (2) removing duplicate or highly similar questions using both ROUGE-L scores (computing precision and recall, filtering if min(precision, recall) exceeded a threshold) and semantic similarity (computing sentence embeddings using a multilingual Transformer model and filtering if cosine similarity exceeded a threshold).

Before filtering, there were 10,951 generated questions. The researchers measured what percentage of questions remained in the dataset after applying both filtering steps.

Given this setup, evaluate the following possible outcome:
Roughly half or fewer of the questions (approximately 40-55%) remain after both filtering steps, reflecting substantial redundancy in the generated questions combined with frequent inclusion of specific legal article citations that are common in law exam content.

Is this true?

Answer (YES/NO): YES